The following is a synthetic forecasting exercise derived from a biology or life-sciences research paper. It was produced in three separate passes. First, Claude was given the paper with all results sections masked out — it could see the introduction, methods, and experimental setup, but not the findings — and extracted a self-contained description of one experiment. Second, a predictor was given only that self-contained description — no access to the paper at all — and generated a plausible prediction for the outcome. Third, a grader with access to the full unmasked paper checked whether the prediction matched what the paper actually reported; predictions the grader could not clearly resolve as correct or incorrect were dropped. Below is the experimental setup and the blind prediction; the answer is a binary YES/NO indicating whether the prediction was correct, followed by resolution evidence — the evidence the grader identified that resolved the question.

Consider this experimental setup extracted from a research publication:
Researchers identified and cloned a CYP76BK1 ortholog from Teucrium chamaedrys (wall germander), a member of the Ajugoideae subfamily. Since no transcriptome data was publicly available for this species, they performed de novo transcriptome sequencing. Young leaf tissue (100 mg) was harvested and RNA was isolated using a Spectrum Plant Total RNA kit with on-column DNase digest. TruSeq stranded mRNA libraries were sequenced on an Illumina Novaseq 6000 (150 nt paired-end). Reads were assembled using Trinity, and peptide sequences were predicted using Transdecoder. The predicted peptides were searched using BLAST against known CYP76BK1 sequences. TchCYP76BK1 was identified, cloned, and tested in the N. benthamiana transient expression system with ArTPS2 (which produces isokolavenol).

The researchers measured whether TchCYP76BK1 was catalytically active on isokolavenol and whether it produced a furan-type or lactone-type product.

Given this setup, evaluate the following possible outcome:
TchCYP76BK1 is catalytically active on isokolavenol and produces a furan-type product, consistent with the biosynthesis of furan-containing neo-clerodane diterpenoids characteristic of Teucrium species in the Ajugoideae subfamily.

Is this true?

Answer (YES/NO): YES